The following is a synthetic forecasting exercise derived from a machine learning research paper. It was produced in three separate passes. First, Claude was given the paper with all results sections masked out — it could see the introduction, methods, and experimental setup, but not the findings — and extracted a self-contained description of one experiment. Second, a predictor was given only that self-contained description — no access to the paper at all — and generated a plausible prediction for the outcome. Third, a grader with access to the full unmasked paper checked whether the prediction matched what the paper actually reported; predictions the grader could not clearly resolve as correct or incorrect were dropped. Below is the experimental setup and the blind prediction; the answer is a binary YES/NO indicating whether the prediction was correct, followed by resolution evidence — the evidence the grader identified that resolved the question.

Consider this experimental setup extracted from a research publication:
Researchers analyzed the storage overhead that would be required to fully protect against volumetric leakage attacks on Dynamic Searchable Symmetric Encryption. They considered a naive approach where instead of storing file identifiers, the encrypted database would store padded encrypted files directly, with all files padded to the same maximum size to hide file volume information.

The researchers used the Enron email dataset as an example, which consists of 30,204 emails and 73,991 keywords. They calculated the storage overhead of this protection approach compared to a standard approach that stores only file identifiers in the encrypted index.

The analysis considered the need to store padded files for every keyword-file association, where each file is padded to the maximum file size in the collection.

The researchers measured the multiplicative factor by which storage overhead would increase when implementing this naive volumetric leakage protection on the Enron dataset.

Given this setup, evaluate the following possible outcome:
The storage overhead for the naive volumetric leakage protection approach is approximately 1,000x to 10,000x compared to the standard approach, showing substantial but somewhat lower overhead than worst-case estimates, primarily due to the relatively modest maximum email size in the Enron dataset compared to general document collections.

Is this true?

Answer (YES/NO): NO